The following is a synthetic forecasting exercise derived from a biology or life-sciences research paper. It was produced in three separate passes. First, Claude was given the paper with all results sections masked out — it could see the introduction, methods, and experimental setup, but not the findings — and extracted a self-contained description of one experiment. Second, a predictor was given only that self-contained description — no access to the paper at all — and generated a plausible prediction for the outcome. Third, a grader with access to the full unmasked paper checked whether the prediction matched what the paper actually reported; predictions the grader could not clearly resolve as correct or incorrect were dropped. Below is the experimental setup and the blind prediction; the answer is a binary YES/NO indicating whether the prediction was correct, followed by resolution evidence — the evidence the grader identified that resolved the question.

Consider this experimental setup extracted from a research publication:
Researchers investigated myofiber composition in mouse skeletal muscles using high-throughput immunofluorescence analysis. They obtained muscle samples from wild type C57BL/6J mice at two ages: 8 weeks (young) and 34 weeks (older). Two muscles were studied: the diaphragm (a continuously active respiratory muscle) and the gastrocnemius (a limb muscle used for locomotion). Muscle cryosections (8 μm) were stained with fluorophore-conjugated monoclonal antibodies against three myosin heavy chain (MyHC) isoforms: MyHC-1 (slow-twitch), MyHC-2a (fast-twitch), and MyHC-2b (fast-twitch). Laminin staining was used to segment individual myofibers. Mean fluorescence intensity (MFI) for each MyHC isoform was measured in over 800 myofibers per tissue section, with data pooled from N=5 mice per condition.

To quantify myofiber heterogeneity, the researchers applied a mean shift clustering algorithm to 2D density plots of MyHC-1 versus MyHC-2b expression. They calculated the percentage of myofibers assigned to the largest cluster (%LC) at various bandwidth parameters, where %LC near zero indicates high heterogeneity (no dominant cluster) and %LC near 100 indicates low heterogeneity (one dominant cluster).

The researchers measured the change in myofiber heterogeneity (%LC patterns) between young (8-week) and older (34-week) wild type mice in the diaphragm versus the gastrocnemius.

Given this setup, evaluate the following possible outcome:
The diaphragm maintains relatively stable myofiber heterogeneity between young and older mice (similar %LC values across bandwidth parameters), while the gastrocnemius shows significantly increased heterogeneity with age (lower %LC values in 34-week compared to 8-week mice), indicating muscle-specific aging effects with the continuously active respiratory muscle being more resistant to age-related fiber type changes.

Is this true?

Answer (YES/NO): NO